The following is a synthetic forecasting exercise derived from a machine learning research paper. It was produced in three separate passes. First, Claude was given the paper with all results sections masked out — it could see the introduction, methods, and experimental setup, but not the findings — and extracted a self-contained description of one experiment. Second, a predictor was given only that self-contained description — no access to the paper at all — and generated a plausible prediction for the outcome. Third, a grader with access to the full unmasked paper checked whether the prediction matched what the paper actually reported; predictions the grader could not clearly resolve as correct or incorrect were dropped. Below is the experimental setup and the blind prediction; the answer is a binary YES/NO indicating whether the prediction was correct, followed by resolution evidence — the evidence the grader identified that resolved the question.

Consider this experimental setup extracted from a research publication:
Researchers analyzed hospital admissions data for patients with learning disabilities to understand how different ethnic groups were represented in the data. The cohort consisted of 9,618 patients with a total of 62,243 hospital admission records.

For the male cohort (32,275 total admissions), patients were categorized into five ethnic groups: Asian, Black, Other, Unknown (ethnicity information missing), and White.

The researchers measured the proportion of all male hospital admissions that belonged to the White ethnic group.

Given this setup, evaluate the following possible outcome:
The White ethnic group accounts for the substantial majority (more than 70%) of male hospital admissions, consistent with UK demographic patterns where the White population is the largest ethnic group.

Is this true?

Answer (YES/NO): YES